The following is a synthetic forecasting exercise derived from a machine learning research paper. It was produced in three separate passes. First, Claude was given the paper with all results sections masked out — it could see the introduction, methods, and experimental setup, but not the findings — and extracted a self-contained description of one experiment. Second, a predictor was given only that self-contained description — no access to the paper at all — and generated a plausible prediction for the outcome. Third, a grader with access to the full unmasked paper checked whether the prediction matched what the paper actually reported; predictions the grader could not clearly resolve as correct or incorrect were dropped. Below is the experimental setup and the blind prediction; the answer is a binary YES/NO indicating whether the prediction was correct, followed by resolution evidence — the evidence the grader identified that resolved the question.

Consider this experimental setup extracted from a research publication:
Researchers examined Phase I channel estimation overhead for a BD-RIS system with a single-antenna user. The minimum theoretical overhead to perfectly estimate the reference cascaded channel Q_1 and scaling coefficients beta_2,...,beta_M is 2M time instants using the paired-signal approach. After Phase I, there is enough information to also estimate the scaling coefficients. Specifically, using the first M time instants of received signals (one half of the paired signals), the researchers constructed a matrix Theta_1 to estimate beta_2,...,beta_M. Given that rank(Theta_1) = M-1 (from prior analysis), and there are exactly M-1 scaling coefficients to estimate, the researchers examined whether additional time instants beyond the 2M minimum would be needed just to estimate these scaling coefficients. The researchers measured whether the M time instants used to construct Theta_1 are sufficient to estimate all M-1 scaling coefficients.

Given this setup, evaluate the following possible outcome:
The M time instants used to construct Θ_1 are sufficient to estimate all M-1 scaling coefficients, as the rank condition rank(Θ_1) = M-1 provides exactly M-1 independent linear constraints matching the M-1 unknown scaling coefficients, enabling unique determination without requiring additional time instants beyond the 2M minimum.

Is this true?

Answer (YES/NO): YES